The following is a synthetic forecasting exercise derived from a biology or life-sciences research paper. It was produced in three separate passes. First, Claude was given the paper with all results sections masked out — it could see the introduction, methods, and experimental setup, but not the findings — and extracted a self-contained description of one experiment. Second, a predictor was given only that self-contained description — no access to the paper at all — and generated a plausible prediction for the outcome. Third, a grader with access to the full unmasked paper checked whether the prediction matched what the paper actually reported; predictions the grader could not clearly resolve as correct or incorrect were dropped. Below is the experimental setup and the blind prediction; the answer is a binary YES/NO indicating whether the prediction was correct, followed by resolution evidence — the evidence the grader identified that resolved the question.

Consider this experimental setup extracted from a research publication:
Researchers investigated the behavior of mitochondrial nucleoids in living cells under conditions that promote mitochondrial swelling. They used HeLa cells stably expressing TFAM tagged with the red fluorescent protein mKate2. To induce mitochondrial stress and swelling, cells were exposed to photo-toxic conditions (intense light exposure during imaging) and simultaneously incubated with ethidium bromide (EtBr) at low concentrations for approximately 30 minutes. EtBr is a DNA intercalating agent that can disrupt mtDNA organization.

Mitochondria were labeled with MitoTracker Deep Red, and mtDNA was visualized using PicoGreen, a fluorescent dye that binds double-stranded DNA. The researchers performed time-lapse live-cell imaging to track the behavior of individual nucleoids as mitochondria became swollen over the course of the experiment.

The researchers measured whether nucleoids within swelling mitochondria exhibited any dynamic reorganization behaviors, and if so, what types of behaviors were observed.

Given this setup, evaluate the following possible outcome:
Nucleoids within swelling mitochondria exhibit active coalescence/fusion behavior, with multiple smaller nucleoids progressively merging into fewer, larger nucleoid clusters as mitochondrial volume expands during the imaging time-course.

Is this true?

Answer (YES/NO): YES